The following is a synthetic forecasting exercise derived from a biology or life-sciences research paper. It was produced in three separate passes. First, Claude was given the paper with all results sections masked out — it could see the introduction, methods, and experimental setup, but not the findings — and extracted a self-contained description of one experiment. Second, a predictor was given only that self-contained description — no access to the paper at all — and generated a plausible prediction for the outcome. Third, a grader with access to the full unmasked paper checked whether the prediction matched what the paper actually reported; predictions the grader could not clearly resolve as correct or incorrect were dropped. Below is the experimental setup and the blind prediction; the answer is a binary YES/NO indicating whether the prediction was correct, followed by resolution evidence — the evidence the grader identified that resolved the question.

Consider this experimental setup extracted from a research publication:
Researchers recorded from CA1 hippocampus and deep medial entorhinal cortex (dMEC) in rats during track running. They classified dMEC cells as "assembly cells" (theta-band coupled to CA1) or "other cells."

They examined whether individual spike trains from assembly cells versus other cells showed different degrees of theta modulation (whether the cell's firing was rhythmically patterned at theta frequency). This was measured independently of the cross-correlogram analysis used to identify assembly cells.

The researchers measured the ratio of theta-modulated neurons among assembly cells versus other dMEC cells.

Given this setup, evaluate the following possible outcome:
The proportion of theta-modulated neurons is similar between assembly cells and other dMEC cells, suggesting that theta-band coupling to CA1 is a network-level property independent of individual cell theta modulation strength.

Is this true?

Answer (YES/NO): YES